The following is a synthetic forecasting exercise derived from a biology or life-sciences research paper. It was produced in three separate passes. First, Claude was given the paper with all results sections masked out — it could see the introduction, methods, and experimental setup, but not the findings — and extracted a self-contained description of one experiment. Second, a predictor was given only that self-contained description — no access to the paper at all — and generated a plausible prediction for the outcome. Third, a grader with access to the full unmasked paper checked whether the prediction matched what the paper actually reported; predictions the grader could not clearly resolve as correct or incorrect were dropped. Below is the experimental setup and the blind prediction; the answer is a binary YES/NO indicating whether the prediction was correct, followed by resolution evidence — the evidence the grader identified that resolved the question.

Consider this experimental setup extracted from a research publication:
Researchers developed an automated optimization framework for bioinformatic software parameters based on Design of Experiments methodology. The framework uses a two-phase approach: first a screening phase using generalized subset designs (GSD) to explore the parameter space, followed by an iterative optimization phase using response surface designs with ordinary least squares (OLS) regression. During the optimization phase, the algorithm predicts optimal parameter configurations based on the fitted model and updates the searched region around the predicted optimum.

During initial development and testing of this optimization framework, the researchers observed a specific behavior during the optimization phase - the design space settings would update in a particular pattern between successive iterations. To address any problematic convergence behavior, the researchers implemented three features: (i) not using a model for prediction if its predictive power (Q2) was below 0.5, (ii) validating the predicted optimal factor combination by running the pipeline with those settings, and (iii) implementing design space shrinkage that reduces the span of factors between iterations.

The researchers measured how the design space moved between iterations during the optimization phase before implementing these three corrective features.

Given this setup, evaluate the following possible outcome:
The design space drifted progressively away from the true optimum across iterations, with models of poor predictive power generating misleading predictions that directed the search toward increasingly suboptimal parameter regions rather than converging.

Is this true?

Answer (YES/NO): NO